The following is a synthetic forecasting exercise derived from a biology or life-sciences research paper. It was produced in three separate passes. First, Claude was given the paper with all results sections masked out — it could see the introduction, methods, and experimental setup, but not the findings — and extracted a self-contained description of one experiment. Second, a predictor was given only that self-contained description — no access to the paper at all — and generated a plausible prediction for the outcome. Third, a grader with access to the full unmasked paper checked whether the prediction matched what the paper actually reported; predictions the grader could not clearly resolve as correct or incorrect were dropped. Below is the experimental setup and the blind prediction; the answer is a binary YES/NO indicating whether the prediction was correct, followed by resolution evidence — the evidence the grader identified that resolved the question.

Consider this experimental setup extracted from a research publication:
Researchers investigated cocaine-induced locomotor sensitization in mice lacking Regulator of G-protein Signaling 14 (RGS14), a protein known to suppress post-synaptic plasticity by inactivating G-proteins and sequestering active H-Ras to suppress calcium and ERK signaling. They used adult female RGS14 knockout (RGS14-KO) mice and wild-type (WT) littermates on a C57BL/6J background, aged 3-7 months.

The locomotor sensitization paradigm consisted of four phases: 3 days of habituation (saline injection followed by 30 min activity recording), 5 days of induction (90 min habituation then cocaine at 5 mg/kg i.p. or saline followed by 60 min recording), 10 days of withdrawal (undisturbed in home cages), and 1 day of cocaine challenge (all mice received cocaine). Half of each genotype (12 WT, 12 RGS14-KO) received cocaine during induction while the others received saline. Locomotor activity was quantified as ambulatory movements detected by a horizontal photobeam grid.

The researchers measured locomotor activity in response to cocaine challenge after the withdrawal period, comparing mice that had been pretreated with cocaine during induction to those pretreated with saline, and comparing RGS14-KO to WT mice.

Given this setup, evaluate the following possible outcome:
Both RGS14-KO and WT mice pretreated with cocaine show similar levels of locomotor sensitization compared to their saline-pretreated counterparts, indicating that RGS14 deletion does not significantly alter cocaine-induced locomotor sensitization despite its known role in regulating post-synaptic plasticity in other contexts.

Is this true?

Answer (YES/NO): NO